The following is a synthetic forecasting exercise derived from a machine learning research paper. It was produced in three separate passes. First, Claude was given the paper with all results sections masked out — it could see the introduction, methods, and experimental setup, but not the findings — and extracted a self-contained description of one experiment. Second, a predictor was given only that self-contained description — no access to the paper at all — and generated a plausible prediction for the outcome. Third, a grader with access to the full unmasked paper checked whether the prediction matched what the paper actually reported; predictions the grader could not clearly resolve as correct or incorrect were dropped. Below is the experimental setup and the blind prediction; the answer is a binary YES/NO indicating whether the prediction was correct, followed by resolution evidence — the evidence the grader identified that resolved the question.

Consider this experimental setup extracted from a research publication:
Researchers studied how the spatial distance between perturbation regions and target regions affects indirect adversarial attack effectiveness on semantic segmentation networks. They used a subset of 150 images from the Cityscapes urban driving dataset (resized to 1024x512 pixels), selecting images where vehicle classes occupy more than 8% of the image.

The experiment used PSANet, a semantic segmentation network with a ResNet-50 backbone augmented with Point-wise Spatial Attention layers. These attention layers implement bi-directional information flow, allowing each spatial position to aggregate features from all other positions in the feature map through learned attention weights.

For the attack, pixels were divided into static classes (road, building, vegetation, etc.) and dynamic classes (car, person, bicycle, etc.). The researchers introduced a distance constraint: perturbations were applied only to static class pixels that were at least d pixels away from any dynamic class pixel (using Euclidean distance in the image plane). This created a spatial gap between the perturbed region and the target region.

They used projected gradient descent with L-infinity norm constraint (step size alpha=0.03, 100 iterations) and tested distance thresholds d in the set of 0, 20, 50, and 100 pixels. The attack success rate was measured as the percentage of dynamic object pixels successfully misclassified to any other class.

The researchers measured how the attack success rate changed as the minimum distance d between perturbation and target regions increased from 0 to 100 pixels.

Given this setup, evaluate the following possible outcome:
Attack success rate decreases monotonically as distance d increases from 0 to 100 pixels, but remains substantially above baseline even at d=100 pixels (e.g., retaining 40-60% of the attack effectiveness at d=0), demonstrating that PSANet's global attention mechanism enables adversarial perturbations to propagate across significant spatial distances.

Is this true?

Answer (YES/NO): YES